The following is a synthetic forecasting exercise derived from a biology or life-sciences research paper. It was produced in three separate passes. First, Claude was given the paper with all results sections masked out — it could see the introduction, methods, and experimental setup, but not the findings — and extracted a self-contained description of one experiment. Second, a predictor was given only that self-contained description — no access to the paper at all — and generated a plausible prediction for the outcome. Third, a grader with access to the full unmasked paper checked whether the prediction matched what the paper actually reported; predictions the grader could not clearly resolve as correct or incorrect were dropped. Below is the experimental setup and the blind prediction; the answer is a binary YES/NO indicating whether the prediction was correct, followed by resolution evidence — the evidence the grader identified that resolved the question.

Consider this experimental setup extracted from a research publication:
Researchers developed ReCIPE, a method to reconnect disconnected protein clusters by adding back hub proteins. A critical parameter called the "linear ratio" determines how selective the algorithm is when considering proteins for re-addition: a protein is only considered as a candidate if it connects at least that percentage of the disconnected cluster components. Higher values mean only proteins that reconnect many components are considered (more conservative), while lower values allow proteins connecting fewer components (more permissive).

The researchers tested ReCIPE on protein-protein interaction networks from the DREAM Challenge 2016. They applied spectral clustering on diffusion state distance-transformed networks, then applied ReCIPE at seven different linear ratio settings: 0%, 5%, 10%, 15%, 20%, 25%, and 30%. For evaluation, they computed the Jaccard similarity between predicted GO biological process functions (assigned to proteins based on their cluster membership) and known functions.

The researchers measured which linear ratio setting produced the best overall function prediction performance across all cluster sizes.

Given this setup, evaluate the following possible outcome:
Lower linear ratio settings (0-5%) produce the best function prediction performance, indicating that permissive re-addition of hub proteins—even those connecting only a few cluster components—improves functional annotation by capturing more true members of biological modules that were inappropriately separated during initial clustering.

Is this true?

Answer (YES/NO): NO